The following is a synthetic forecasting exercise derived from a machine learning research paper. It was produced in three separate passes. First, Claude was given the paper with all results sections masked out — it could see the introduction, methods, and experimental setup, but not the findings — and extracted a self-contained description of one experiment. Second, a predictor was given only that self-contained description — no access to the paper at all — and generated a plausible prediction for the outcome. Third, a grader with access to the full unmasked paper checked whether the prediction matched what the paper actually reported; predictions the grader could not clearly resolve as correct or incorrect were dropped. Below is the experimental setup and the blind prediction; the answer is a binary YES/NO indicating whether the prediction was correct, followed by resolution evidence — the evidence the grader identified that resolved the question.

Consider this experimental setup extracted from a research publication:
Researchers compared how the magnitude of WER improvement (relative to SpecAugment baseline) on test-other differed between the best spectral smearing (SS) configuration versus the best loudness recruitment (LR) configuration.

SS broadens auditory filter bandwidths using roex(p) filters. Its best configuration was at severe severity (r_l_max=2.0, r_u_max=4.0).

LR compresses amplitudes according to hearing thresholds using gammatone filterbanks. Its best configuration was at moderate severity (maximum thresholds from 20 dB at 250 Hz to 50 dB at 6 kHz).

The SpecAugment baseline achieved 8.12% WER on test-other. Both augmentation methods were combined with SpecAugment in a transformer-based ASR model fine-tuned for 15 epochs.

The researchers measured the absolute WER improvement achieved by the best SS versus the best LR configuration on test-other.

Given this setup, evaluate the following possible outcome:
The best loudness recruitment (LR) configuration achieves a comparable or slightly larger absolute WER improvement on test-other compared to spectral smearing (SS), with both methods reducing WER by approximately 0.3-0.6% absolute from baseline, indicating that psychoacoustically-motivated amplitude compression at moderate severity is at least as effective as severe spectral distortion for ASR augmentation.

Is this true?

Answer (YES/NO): NO